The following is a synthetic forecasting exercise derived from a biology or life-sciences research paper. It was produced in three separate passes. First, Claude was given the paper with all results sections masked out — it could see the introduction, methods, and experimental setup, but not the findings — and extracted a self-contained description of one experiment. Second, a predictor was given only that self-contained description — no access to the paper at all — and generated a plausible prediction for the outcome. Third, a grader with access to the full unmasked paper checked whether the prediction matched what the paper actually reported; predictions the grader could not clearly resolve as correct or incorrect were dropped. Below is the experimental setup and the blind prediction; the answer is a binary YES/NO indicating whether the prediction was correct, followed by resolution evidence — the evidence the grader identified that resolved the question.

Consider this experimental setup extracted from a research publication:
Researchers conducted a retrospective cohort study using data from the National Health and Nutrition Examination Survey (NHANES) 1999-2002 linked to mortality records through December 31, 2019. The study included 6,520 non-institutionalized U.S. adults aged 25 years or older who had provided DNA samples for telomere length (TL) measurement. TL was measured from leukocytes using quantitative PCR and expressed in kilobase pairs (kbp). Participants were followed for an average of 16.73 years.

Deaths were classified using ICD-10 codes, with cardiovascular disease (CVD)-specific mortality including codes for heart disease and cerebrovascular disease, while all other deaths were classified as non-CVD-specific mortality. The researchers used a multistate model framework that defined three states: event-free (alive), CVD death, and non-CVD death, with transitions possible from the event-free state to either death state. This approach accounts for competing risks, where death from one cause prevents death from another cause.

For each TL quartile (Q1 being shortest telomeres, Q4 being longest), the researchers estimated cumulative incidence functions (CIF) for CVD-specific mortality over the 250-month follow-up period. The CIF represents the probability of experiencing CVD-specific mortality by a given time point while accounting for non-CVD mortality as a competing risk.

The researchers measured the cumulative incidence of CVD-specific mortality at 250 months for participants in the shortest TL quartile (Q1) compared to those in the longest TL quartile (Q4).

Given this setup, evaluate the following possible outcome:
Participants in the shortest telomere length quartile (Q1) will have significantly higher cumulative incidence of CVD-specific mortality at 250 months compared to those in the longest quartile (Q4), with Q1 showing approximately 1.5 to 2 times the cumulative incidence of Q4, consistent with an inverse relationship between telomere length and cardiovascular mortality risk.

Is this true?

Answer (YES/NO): NO